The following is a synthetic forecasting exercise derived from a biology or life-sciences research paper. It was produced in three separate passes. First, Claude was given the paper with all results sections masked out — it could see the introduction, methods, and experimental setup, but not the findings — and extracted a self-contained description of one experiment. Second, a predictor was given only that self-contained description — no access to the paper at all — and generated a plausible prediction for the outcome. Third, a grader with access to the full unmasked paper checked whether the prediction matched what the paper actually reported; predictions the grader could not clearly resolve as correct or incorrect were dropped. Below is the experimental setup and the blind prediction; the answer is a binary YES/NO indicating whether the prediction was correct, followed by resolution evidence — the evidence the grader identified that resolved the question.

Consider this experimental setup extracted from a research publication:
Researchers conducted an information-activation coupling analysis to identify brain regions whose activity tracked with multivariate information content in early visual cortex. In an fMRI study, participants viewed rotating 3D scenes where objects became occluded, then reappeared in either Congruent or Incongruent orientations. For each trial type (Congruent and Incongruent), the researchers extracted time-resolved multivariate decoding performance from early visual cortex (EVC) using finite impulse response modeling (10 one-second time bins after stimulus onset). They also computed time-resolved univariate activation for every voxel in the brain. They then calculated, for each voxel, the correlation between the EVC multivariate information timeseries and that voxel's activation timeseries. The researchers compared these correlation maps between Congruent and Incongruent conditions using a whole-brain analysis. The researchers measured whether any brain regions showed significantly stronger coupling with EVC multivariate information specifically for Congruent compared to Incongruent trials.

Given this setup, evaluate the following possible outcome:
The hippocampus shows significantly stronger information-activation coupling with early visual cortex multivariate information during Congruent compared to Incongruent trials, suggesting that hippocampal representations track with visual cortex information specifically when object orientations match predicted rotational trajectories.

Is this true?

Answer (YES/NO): NO